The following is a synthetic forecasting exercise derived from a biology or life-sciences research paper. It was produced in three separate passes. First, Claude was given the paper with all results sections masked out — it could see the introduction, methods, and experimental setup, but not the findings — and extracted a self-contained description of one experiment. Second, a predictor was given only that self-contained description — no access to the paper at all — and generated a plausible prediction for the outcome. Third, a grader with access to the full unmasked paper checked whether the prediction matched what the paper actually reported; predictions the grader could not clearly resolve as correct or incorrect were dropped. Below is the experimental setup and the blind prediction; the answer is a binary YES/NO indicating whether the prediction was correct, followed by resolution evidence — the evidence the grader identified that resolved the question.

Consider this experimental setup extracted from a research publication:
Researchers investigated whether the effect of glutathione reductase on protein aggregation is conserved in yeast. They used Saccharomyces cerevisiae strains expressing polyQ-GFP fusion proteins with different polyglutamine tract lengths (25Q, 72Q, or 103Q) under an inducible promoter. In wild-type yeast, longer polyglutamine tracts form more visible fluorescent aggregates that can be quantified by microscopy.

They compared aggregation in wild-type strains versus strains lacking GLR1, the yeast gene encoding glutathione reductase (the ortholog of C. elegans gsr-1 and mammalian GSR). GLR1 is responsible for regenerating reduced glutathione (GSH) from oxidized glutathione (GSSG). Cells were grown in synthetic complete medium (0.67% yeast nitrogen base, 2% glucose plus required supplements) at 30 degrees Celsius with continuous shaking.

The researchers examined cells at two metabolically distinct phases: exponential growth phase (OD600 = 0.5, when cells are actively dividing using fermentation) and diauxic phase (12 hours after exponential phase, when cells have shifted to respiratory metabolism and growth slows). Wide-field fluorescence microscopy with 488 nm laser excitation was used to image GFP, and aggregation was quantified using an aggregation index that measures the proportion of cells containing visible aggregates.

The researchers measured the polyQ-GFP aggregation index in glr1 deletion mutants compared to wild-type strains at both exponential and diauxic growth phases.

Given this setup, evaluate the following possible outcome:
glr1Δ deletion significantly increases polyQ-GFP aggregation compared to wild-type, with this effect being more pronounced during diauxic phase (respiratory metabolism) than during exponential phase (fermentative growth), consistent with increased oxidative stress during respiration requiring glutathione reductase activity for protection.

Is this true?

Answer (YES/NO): YES